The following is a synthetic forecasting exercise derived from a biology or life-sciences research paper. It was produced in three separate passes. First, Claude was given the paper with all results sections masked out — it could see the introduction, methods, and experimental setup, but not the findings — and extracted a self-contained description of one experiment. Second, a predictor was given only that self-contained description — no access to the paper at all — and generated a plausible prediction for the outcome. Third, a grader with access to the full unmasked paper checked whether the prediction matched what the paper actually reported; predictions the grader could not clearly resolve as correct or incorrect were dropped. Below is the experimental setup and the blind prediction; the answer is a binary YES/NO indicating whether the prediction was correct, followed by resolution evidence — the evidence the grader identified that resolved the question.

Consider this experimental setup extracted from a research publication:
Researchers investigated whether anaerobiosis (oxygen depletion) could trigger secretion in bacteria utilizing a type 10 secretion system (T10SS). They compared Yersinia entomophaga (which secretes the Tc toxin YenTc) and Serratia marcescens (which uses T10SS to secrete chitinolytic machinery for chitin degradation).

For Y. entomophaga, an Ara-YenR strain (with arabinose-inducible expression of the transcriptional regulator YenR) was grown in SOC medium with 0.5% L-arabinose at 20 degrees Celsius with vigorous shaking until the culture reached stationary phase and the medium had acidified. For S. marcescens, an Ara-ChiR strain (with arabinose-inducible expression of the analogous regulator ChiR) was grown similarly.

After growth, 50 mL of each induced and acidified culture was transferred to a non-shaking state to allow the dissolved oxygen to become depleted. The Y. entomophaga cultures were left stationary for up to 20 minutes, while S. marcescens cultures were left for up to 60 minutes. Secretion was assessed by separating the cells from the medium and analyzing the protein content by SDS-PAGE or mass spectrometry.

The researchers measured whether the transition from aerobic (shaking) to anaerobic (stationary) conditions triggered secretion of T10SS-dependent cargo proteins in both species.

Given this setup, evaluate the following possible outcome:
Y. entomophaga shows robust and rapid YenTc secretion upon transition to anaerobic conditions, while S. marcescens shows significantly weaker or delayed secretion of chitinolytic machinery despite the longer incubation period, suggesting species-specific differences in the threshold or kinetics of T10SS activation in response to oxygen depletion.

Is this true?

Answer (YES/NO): NO